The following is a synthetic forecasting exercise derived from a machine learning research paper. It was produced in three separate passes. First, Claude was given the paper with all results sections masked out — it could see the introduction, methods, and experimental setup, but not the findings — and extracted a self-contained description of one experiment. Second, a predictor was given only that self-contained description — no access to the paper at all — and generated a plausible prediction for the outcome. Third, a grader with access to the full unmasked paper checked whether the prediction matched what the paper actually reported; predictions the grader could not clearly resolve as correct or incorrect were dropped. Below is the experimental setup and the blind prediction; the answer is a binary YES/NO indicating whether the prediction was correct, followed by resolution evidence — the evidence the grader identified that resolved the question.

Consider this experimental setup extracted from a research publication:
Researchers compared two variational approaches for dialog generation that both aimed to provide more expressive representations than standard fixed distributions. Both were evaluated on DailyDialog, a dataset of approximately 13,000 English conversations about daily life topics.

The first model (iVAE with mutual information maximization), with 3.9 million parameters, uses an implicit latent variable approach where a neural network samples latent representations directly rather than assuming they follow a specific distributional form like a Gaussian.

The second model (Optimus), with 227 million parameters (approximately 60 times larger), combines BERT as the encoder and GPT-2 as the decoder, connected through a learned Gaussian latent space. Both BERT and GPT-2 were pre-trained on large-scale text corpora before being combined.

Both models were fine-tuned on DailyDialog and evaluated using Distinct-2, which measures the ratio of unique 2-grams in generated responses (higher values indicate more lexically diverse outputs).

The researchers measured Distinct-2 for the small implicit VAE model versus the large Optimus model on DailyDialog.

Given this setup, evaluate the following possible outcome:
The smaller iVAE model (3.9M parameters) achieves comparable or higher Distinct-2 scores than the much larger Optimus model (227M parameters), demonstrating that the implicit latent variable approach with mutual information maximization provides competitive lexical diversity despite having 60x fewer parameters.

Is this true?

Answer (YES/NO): NO